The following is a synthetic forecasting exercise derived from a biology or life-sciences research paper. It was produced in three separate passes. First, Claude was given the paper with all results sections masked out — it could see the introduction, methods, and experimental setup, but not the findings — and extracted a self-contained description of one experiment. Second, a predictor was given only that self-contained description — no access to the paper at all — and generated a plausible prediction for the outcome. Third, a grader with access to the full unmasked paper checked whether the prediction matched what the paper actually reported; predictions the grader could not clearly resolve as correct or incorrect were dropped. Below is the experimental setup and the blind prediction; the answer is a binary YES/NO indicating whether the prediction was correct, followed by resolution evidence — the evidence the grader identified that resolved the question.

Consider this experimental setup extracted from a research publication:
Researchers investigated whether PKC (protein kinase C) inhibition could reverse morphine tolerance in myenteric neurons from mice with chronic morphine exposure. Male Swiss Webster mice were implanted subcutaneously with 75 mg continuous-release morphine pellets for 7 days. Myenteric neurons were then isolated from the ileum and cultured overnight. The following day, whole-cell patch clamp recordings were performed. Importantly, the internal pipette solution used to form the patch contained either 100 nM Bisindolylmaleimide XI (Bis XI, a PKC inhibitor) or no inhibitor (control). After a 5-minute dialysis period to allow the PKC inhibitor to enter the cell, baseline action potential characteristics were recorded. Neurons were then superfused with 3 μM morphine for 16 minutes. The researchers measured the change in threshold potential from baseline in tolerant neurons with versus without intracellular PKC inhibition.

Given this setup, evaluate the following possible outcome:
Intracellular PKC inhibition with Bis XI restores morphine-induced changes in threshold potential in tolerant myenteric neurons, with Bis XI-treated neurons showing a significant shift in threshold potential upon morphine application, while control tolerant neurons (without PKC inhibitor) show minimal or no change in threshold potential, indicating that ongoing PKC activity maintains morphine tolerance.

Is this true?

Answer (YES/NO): YES